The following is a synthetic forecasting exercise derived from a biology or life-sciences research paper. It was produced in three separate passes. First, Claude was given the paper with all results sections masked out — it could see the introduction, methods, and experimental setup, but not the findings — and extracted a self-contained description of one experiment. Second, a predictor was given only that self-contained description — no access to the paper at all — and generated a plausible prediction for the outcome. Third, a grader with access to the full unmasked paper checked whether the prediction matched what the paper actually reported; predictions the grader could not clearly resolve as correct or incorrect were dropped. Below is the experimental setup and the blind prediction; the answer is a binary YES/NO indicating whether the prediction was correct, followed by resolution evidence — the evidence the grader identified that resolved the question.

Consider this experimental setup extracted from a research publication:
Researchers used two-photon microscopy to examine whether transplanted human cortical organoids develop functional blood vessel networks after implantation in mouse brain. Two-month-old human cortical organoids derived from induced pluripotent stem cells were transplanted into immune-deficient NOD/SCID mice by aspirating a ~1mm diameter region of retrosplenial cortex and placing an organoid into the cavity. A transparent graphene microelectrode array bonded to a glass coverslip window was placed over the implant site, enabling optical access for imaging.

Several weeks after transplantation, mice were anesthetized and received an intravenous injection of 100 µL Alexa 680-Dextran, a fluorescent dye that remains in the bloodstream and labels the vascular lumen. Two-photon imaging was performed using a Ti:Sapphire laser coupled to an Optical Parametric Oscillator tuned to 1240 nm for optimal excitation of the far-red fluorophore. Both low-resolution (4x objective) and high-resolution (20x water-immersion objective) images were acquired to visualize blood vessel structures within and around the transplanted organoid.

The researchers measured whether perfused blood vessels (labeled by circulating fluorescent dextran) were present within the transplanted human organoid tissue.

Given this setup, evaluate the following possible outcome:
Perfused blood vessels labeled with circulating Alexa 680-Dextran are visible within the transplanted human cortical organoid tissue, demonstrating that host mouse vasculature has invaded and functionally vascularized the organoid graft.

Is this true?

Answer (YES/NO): YES